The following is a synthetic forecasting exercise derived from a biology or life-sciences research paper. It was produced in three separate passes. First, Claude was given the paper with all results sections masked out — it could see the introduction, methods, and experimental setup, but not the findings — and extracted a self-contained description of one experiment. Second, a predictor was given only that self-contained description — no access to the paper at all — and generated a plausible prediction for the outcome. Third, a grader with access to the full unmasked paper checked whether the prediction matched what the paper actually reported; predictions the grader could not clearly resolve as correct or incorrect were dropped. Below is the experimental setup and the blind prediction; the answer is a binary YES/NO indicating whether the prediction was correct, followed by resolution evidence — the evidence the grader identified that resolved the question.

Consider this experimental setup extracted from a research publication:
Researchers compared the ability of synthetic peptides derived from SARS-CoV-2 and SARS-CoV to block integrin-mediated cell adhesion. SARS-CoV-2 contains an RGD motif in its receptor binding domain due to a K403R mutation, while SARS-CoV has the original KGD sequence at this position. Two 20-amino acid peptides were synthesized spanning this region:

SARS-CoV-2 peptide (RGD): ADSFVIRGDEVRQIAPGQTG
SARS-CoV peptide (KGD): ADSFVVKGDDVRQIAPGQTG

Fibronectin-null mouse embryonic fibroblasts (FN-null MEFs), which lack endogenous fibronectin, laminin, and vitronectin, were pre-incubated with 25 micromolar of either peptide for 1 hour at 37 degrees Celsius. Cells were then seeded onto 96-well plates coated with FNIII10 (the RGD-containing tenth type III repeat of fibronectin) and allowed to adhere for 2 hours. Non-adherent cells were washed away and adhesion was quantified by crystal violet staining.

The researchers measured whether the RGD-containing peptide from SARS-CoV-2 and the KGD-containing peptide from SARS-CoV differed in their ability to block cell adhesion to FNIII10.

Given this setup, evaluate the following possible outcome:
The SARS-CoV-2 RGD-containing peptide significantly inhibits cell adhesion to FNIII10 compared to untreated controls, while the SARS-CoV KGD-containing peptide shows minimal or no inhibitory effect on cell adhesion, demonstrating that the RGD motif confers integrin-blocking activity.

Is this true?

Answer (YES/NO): YES